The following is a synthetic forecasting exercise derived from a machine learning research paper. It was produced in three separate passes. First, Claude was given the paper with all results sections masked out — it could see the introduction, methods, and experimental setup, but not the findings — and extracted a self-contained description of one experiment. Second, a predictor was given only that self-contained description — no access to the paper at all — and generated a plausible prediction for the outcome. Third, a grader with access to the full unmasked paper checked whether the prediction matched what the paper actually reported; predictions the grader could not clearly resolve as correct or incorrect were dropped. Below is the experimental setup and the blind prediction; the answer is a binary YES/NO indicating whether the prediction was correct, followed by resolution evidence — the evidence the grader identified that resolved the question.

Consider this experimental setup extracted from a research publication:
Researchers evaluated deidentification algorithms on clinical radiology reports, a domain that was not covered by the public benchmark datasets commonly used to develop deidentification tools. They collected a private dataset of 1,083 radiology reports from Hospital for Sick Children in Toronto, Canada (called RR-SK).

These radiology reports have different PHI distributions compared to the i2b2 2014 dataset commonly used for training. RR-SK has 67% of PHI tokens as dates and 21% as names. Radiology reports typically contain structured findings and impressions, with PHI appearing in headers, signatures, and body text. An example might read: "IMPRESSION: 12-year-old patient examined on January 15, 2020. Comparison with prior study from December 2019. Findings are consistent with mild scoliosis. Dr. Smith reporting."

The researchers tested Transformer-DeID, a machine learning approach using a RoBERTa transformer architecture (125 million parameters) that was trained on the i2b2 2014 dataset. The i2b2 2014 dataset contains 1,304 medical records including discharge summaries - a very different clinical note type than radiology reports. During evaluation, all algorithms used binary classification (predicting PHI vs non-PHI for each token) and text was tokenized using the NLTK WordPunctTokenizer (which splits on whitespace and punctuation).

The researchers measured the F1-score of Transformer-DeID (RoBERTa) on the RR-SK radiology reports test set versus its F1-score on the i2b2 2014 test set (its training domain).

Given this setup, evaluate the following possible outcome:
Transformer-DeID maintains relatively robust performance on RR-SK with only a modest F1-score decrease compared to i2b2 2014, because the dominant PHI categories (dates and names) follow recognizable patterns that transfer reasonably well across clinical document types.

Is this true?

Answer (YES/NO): NO